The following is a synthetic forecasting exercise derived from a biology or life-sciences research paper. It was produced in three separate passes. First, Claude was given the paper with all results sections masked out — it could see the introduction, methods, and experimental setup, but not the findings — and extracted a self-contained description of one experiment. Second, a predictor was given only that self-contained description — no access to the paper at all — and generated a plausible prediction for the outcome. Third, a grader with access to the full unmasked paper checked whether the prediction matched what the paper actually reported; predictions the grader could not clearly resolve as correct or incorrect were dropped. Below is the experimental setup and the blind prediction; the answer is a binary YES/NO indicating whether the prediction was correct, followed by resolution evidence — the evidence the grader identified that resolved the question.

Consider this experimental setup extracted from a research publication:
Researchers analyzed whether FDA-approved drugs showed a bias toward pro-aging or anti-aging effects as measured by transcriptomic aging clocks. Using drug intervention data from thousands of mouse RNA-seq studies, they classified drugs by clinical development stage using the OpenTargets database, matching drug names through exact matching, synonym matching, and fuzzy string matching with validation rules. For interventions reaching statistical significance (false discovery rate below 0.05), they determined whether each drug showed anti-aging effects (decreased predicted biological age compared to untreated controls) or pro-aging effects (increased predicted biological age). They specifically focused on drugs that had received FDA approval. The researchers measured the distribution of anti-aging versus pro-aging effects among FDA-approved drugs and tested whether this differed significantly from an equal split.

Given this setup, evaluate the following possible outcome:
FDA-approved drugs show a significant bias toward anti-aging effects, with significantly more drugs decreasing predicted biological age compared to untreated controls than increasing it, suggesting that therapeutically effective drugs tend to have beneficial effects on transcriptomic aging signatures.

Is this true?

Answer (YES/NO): NO